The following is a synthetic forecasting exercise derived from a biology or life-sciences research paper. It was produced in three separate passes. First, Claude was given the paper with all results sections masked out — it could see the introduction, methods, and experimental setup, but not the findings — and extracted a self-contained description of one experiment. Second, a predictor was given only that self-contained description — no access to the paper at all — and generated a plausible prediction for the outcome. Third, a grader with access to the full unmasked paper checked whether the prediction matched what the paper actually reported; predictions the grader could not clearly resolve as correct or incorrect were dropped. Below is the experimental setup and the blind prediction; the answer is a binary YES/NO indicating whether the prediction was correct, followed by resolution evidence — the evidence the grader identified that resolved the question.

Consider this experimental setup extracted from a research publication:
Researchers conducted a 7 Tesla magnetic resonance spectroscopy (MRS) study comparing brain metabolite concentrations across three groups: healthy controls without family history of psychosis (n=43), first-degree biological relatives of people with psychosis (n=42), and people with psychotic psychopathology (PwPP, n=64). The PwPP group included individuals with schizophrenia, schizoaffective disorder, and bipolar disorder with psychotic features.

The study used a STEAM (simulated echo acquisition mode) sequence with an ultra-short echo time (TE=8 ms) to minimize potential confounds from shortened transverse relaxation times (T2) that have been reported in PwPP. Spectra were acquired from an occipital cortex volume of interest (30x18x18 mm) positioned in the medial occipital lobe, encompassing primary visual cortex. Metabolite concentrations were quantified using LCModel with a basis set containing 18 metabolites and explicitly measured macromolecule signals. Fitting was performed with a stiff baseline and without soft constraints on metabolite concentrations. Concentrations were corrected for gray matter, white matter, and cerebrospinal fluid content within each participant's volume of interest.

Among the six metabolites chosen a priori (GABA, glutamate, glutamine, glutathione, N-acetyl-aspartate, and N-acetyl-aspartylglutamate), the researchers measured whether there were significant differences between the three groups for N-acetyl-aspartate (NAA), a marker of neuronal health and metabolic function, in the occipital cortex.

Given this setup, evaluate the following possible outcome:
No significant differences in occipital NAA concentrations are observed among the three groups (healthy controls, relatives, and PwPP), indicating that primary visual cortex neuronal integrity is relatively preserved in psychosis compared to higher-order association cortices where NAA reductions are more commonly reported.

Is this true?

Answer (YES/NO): NO